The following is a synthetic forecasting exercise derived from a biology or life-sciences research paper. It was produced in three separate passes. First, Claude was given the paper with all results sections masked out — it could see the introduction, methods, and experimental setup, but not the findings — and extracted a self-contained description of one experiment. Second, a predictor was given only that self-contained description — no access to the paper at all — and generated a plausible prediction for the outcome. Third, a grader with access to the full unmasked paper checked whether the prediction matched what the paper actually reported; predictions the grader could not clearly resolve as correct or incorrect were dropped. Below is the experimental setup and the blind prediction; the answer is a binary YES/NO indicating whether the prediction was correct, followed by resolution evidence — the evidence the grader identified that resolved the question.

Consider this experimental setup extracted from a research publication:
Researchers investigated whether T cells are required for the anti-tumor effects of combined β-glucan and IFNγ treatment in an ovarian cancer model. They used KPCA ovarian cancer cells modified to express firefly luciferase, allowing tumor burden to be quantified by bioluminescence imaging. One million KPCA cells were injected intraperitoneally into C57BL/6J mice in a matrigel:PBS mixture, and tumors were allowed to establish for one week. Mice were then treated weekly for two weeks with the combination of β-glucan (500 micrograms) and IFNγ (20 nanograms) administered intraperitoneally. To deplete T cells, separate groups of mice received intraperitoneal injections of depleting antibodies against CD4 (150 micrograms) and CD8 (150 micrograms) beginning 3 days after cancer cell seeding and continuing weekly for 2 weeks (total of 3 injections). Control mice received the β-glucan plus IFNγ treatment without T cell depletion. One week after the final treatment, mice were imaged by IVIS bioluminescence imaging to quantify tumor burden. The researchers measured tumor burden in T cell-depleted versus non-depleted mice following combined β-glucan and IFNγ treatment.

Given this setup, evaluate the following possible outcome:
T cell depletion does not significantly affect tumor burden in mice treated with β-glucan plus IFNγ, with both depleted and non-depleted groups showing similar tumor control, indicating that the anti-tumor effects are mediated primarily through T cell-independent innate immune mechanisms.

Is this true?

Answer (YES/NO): NO